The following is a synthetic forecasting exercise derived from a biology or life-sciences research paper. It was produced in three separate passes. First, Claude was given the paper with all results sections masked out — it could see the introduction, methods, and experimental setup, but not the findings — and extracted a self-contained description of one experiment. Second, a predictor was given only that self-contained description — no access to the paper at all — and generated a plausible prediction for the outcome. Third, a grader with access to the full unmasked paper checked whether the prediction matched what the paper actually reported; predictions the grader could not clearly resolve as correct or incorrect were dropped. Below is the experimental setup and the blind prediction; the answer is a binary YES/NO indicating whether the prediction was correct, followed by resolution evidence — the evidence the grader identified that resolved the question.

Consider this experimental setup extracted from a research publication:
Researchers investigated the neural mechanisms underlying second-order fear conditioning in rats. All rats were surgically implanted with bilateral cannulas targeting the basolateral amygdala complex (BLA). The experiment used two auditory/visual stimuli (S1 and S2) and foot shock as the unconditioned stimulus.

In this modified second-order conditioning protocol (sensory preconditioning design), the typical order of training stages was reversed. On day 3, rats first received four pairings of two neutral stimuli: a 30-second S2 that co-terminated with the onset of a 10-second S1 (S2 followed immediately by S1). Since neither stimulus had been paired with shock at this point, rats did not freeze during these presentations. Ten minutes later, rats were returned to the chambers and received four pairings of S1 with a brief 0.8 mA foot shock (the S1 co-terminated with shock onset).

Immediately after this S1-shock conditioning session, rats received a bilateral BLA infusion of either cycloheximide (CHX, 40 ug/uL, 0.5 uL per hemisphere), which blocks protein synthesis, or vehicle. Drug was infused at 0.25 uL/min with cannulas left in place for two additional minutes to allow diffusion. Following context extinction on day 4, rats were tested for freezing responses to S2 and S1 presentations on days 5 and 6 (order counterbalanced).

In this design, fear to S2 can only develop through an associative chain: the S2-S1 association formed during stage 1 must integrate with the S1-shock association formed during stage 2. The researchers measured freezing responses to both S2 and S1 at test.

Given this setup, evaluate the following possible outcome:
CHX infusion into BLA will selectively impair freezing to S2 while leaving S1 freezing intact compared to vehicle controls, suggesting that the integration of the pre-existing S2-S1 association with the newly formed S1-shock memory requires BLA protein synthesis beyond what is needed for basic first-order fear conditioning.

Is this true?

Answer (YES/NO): NO